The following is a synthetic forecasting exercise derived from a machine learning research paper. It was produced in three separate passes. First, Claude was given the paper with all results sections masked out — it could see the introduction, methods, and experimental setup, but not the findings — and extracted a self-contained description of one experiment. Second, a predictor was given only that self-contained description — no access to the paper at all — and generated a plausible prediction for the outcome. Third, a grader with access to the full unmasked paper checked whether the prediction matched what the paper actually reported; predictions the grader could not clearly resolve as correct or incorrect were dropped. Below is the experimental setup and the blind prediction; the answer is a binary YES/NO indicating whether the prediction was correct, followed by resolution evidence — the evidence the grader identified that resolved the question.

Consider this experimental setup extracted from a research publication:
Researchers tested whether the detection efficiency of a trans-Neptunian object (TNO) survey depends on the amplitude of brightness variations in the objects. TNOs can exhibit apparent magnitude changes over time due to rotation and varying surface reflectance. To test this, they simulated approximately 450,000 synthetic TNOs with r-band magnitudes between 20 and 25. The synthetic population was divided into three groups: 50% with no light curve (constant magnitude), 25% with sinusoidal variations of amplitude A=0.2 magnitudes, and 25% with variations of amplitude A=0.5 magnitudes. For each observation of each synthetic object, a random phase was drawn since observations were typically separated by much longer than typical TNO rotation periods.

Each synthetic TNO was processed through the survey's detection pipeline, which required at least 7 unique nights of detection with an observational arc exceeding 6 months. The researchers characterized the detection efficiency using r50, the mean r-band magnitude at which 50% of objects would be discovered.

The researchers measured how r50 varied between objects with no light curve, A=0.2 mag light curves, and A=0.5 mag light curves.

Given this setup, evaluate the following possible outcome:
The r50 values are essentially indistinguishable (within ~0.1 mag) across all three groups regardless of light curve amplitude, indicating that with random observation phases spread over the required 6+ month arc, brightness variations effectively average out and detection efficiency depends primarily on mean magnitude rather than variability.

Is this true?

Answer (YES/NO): YES